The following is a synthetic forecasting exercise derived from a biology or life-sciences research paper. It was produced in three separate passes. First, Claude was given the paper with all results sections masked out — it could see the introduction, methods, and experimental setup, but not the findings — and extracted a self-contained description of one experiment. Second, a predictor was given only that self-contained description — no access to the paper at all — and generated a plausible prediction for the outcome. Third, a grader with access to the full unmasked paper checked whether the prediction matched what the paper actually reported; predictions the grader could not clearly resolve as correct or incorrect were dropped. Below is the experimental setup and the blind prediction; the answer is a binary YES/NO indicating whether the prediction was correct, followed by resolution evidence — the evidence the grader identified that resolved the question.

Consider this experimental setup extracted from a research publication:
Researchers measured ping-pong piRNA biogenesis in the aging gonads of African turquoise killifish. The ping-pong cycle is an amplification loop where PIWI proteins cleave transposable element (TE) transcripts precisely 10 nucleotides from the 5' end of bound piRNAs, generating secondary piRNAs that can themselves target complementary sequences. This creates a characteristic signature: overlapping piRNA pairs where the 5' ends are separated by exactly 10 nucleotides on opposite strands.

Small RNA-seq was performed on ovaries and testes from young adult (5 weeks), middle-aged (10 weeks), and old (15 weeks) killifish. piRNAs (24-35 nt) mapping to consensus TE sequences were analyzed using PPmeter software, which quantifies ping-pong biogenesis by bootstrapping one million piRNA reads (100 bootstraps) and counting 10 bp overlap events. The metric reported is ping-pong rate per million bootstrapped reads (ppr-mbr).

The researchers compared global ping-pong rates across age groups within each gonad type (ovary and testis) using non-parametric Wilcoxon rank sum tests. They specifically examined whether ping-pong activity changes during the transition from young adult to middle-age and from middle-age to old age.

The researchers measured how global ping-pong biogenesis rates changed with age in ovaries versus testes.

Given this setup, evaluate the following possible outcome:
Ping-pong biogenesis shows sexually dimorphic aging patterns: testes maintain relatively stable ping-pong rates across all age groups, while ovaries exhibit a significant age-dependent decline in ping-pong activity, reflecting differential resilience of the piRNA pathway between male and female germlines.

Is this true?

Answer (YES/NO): YES